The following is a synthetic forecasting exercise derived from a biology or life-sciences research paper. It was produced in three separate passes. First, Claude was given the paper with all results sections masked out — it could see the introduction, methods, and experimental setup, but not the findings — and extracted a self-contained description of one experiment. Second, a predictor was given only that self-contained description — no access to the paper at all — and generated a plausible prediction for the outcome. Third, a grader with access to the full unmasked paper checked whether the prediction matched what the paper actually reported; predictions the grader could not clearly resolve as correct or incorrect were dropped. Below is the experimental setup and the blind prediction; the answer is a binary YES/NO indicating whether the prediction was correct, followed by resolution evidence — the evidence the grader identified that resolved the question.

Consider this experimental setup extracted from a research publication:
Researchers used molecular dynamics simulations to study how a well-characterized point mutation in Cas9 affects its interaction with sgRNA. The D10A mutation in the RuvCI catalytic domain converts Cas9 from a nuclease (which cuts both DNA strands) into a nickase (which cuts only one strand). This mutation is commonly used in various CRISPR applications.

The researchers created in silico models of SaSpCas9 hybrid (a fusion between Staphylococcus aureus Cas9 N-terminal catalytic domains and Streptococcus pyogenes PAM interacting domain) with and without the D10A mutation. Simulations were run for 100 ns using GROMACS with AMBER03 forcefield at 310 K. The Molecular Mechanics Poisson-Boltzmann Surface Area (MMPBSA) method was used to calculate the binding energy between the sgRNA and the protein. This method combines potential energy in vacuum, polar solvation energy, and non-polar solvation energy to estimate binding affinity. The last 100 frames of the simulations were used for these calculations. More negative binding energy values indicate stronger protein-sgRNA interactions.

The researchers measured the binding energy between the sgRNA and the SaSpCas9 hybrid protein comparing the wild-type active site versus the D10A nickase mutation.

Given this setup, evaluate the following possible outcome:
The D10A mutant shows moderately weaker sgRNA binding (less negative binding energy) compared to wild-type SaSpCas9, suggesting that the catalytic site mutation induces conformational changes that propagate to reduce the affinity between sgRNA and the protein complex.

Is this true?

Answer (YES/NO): NO